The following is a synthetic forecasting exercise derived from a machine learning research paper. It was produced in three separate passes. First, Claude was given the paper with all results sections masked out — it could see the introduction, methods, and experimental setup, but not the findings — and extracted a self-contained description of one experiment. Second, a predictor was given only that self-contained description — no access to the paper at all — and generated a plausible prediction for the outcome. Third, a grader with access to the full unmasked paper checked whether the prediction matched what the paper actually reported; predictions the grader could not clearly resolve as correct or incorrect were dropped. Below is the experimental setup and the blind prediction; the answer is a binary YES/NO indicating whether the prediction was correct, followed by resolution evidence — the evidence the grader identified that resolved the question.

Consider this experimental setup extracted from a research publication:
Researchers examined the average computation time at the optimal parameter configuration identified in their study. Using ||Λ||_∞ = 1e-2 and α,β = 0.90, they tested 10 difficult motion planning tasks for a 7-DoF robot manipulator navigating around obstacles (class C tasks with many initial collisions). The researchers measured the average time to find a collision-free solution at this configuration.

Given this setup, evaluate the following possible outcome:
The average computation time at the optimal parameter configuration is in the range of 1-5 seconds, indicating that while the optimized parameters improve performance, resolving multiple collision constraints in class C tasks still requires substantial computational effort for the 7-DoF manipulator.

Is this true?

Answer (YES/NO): YES